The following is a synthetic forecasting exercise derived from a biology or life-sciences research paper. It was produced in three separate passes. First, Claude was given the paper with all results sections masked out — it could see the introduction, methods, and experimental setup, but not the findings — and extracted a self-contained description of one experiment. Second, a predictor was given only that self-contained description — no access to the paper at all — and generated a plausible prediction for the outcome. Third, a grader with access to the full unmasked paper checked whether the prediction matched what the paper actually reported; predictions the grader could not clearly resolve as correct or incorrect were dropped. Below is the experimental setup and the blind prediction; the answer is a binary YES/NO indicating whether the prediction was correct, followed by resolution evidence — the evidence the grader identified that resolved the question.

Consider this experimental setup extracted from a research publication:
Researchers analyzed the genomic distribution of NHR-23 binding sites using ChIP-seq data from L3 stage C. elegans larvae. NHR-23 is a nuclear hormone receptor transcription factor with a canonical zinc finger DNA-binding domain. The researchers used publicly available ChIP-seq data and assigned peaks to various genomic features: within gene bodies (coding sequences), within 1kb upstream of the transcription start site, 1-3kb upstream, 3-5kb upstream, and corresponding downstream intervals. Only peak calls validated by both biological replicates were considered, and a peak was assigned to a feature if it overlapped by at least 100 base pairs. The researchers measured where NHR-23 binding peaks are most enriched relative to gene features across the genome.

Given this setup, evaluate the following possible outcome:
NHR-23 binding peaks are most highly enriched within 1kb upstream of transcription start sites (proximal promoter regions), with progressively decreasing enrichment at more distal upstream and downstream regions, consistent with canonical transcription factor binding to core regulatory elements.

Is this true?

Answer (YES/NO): NO